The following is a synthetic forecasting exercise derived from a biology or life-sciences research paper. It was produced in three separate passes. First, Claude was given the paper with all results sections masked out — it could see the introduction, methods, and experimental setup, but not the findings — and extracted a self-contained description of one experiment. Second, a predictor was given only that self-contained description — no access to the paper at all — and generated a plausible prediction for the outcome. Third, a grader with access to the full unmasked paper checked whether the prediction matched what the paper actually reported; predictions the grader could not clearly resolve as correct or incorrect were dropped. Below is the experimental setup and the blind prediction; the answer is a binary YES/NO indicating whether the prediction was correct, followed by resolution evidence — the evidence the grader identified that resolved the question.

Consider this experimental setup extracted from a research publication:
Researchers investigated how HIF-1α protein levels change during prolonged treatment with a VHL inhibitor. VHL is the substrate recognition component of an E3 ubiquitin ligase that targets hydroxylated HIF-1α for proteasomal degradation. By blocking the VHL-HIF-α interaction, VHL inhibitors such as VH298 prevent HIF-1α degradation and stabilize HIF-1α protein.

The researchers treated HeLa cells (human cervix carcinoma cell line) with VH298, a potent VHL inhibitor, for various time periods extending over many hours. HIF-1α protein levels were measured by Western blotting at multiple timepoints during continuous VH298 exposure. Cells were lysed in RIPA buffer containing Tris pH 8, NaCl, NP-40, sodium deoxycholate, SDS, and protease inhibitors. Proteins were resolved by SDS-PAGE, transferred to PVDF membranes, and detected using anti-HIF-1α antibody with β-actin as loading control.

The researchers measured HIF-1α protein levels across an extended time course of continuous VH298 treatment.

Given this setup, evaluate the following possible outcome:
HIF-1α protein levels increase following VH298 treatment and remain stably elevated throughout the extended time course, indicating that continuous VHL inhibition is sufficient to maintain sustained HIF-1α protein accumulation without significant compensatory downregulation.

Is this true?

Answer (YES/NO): NO